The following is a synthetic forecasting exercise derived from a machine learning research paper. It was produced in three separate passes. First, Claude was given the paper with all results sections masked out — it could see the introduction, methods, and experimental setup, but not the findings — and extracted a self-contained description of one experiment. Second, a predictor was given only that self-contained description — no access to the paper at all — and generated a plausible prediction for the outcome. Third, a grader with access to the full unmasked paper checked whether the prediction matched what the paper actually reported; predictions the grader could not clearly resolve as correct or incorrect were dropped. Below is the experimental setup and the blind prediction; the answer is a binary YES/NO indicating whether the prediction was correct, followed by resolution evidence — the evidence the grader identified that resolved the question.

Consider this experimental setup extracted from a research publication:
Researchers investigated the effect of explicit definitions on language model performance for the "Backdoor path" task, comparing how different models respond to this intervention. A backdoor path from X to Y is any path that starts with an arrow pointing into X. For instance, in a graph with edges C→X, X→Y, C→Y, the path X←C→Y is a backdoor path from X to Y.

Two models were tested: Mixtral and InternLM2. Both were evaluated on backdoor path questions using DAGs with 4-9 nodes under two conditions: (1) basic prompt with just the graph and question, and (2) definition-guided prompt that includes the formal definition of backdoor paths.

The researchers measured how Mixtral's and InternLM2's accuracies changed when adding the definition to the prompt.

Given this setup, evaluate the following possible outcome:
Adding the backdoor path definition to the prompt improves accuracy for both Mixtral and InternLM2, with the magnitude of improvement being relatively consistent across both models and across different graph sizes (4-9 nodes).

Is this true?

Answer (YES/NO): NO